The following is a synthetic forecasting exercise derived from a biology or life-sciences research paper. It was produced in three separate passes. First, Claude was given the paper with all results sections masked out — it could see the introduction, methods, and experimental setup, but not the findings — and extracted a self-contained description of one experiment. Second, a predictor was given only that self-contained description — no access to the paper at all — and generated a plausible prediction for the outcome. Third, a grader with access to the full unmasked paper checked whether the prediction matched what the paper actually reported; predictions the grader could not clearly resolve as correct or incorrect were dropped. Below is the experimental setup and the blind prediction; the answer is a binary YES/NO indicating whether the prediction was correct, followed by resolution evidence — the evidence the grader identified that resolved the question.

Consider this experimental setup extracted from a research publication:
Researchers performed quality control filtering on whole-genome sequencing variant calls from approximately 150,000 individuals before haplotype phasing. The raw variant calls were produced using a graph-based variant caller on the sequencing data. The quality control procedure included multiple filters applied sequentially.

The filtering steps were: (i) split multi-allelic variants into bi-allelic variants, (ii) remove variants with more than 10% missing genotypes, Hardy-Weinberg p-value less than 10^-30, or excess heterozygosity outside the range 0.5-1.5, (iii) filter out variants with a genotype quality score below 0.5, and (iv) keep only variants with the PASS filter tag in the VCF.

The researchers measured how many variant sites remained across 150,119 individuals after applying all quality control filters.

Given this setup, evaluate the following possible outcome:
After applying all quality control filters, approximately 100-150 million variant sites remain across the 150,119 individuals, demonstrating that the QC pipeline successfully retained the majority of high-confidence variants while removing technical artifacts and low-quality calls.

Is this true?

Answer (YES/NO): NO